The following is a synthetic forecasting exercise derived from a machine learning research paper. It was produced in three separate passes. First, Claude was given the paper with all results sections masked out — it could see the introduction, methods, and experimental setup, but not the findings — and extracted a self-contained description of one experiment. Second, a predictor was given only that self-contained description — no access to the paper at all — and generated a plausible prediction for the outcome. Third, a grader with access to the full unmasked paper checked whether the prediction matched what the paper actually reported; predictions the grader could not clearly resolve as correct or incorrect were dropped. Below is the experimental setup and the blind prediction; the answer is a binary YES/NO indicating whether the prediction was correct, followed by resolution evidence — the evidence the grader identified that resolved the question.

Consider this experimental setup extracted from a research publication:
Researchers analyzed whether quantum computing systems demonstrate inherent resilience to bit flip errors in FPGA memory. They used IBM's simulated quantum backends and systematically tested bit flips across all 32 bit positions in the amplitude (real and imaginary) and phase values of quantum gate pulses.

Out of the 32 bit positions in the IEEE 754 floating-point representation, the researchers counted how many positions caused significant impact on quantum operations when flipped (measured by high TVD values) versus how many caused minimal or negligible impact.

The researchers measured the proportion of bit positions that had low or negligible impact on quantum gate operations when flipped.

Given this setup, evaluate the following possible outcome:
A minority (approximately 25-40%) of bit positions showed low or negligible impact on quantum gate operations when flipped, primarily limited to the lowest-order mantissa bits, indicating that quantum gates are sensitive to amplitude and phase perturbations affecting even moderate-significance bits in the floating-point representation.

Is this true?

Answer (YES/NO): NO